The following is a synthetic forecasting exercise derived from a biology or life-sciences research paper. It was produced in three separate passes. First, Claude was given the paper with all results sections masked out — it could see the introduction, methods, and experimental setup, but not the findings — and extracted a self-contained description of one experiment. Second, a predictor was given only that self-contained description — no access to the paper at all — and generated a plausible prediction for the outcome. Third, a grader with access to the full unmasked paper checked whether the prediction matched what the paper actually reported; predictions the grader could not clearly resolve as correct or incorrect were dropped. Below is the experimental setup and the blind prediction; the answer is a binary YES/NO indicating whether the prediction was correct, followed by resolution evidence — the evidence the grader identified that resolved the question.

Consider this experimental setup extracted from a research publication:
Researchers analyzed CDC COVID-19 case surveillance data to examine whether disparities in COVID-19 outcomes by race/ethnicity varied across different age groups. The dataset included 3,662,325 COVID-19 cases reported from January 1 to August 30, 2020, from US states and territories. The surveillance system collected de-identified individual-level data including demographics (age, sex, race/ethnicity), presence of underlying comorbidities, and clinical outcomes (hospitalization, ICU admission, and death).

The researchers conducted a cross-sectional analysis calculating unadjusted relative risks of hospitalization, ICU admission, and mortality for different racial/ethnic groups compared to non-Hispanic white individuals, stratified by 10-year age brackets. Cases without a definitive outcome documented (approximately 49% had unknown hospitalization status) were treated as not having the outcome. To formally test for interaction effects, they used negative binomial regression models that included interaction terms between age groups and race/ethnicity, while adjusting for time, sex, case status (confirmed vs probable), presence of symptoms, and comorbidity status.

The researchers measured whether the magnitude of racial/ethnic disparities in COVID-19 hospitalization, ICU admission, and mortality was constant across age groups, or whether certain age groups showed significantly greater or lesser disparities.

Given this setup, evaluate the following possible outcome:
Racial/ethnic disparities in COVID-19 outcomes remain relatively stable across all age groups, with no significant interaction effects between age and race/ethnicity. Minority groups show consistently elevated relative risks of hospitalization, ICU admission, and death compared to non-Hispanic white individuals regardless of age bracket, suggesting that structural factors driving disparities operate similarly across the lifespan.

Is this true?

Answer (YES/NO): NO